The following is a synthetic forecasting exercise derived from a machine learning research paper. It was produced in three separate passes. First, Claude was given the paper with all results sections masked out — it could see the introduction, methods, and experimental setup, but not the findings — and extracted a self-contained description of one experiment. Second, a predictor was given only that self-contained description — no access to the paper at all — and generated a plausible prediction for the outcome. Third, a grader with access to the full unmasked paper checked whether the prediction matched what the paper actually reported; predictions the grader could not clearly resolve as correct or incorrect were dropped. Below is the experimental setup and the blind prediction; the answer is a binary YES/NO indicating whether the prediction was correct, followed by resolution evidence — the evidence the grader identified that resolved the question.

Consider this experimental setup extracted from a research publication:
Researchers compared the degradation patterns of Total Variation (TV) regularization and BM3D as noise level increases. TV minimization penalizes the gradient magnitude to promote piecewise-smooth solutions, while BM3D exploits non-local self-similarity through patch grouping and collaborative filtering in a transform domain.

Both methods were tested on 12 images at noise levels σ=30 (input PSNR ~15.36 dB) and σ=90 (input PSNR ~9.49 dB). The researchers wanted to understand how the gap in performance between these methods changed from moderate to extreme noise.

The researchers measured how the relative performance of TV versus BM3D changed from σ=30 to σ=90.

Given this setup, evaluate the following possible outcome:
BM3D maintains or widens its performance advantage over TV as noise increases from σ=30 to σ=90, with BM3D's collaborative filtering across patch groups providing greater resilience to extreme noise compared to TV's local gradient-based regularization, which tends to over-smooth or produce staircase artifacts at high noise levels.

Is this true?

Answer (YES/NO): NO